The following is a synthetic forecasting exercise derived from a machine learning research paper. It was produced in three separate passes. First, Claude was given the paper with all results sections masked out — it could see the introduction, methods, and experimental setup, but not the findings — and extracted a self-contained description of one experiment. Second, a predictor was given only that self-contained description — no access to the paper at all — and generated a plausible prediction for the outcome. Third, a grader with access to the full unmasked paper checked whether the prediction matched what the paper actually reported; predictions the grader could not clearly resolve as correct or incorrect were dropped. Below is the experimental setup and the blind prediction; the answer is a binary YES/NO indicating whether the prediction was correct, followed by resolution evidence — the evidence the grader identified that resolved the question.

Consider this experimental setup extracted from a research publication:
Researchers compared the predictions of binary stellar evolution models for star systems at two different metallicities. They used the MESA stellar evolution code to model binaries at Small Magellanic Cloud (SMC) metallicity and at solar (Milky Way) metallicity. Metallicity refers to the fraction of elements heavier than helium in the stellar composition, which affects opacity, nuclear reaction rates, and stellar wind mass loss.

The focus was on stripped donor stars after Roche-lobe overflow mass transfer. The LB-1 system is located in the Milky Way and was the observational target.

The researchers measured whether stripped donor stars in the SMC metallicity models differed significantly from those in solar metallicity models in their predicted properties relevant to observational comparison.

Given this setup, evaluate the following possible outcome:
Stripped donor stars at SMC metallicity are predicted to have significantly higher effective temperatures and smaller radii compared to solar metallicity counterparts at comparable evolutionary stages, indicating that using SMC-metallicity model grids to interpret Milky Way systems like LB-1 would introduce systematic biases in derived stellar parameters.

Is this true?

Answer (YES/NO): NO